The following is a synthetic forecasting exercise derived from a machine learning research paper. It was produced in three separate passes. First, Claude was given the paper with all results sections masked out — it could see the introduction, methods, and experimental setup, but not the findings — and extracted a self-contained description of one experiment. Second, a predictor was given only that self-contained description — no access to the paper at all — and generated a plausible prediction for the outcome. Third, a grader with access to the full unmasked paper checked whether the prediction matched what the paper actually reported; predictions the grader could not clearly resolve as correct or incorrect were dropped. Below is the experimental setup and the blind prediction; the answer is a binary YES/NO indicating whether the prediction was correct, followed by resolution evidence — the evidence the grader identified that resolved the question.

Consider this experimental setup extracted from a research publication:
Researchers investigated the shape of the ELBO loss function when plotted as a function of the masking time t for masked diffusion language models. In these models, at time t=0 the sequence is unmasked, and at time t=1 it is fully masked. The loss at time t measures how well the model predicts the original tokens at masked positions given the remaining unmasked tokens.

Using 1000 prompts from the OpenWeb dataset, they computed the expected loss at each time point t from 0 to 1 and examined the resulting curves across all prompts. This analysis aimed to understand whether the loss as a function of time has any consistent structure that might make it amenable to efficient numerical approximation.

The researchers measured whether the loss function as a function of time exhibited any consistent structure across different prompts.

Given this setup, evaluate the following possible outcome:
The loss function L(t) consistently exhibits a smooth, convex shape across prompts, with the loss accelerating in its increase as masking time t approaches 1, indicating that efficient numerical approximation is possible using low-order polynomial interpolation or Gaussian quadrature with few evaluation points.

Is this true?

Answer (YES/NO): YES